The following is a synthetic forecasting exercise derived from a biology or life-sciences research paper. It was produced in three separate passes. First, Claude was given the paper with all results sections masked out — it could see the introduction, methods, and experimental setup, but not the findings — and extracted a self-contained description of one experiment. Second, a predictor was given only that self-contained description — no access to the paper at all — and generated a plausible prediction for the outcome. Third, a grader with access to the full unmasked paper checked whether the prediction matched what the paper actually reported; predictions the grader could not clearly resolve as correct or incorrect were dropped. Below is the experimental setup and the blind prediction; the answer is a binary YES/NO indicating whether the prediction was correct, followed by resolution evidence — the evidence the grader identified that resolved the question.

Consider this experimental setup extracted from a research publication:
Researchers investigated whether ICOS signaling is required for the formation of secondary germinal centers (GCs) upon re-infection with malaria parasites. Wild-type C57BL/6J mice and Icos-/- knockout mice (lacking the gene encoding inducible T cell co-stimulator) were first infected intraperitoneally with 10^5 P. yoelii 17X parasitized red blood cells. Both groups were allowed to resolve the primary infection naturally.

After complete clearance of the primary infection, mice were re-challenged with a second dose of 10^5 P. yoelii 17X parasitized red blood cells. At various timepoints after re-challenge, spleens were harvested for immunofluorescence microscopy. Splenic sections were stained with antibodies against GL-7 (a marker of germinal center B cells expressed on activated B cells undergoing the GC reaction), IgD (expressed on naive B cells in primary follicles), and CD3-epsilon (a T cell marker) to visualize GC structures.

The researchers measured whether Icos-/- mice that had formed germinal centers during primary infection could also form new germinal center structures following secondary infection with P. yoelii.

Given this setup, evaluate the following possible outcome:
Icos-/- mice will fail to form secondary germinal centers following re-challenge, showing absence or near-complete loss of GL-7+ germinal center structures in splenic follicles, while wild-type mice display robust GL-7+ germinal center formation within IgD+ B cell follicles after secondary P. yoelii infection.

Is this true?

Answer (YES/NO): YES